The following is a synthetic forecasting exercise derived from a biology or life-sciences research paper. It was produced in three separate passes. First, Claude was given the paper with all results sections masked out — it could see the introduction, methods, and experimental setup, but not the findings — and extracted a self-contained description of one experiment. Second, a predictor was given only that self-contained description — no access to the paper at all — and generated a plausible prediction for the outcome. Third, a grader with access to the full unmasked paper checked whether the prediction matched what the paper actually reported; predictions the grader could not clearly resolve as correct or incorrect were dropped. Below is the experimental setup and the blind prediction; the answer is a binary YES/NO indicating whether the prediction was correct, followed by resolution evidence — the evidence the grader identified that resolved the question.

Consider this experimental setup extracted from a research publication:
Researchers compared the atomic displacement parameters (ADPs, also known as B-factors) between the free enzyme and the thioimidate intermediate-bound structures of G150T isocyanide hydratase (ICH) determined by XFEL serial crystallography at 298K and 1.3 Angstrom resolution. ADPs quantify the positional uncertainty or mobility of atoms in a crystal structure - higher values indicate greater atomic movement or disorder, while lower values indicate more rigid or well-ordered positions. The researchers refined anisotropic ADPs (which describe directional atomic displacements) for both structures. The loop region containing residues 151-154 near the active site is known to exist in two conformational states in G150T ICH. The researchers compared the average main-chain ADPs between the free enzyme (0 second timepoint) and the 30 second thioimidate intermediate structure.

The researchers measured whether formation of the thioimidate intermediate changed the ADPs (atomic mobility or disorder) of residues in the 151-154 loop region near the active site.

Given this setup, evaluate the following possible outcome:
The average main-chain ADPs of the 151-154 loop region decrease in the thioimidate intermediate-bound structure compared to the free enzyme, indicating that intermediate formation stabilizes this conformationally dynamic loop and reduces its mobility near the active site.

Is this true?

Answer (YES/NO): NO